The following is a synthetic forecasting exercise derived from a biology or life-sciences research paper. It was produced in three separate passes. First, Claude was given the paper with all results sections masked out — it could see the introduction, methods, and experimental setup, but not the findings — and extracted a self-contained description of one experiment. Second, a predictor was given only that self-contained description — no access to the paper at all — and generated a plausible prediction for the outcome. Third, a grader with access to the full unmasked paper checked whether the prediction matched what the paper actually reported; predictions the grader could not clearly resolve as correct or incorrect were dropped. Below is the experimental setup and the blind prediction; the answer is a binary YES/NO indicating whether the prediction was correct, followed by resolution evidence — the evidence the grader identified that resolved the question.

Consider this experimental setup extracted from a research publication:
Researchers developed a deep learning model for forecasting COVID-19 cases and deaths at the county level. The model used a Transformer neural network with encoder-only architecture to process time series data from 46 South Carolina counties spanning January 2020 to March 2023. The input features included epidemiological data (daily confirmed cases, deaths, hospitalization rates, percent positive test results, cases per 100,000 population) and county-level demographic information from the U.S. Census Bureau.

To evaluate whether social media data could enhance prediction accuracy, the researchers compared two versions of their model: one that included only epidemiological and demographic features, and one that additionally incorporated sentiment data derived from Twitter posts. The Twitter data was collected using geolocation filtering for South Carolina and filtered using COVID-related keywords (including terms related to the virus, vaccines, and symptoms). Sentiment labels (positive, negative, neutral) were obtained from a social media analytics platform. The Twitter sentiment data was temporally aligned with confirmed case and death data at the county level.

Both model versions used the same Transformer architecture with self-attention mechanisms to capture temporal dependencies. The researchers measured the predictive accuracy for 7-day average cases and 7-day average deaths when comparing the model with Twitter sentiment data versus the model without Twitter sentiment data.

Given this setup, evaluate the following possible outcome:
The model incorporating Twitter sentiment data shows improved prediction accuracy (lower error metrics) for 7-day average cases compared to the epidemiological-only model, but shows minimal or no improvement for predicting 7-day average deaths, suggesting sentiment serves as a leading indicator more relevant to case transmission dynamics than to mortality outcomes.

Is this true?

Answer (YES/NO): NO